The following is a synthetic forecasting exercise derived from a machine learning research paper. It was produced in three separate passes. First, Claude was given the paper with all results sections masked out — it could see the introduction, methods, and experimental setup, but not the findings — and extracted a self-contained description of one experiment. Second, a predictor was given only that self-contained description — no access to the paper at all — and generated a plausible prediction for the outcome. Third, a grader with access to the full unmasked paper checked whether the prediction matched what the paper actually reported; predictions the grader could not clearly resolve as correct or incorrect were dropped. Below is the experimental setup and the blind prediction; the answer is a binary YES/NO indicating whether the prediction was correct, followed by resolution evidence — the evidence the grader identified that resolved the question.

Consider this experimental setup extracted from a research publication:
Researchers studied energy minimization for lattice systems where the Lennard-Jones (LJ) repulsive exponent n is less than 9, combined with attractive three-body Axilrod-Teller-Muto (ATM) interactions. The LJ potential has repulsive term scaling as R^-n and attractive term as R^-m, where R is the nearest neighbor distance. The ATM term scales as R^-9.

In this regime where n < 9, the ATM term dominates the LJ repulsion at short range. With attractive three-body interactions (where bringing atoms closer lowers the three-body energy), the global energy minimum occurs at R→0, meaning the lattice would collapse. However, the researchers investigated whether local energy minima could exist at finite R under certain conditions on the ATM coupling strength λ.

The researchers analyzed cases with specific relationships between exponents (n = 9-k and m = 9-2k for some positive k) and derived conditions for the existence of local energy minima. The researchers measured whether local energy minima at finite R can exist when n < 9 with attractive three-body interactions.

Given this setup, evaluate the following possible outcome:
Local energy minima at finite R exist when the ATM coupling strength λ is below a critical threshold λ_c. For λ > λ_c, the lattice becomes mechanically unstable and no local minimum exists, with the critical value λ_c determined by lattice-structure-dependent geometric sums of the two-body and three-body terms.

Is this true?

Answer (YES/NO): YES